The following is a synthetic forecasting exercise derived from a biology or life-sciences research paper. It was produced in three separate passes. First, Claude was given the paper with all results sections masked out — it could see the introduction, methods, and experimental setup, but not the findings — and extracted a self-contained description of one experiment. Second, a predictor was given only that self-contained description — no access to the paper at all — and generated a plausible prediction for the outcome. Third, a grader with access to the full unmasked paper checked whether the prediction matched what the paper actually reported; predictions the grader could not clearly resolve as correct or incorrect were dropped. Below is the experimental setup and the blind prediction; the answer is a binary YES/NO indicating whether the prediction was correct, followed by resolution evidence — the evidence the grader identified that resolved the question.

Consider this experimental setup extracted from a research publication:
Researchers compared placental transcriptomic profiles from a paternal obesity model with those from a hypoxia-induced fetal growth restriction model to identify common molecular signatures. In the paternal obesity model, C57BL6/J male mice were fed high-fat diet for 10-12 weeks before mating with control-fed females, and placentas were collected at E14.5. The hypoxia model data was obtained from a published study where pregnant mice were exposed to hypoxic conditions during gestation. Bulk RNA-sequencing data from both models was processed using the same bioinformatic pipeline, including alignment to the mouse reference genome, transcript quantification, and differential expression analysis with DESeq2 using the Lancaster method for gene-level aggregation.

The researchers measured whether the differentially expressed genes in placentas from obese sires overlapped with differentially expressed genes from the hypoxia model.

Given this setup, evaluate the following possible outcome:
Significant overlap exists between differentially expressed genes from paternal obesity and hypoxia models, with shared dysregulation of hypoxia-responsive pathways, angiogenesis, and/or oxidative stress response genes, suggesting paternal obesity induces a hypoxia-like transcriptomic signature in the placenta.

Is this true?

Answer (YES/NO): YES